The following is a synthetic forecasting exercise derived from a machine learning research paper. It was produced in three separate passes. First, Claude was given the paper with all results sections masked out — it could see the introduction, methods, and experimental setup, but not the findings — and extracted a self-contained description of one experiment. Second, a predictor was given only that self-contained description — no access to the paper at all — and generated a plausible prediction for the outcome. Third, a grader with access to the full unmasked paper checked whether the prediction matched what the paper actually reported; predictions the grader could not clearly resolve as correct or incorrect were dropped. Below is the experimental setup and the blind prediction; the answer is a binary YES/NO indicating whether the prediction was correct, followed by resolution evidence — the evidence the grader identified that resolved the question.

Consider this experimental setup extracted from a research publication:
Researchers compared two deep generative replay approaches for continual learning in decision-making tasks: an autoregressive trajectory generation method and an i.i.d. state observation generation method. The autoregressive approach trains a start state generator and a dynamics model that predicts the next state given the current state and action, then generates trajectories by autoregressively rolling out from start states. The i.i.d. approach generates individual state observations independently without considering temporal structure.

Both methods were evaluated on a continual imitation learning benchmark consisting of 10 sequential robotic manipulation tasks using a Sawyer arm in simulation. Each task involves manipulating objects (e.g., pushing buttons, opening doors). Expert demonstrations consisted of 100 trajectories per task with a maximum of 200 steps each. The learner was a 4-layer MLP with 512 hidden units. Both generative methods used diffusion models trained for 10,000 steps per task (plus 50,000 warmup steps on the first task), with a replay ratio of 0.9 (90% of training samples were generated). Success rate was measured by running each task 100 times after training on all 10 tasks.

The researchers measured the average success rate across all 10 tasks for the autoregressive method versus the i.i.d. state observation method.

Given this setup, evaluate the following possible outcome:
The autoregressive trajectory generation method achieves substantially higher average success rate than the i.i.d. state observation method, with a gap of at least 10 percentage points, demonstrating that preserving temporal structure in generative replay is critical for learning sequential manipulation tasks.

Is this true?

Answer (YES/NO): NO